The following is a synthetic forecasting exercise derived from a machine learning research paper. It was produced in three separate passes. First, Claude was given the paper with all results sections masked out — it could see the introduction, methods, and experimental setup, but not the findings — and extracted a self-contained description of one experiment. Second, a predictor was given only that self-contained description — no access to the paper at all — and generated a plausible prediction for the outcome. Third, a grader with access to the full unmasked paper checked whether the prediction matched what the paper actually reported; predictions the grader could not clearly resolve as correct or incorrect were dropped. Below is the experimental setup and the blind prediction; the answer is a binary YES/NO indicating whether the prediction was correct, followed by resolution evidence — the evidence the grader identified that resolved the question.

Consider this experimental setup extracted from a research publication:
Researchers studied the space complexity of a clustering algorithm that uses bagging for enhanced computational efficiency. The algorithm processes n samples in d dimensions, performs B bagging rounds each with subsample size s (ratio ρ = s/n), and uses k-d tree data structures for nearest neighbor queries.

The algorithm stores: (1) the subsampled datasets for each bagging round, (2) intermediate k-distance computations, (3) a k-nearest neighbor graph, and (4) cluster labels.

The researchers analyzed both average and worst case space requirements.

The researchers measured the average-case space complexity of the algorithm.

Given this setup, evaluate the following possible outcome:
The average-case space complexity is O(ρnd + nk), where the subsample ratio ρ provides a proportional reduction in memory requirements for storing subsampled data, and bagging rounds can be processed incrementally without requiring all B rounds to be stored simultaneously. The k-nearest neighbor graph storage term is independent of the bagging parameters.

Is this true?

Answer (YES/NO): NO